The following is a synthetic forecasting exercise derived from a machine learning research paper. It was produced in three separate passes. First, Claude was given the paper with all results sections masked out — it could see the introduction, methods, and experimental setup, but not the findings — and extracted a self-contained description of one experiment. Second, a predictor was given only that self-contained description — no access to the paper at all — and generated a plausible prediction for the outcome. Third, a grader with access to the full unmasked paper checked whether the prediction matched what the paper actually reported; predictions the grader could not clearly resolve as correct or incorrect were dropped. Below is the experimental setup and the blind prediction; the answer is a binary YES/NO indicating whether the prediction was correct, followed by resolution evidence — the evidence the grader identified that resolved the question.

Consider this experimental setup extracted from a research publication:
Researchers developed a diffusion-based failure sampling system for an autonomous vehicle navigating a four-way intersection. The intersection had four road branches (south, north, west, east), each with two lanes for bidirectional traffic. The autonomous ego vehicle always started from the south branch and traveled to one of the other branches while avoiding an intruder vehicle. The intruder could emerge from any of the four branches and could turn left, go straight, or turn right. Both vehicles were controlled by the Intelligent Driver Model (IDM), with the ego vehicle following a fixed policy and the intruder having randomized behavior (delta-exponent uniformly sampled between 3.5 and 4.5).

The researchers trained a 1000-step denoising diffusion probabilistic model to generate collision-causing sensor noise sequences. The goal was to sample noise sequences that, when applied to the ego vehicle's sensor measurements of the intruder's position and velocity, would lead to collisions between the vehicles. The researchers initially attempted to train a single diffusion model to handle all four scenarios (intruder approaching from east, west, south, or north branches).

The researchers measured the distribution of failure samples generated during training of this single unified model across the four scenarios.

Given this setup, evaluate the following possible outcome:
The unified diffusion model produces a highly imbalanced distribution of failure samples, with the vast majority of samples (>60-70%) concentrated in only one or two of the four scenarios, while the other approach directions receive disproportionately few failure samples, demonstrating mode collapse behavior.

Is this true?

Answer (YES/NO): YES